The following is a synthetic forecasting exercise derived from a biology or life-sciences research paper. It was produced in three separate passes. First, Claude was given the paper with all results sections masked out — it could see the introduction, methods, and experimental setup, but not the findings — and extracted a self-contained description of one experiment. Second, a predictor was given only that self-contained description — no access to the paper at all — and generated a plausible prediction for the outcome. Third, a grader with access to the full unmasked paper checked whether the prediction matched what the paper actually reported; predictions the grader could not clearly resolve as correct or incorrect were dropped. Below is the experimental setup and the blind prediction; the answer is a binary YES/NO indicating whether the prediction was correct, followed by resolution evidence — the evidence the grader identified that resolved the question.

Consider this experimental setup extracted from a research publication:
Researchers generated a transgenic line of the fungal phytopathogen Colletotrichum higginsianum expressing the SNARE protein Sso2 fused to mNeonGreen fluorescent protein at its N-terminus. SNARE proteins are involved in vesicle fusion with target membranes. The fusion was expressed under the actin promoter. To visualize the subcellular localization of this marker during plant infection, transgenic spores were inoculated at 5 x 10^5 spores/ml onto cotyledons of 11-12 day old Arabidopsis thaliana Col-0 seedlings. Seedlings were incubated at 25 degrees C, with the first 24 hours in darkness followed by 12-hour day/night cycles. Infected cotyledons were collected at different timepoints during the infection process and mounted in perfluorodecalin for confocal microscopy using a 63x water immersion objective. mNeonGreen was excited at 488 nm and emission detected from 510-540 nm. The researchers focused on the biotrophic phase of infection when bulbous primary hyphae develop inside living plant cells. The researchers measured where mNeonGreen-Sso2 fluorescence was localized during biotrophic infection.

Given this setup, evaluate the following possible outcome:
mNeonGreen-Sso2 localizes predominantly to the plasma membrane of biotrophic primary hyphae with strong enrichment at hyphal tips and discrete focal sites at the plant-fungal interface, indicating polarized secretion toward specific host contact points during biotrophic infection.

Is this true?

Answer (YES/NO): NO